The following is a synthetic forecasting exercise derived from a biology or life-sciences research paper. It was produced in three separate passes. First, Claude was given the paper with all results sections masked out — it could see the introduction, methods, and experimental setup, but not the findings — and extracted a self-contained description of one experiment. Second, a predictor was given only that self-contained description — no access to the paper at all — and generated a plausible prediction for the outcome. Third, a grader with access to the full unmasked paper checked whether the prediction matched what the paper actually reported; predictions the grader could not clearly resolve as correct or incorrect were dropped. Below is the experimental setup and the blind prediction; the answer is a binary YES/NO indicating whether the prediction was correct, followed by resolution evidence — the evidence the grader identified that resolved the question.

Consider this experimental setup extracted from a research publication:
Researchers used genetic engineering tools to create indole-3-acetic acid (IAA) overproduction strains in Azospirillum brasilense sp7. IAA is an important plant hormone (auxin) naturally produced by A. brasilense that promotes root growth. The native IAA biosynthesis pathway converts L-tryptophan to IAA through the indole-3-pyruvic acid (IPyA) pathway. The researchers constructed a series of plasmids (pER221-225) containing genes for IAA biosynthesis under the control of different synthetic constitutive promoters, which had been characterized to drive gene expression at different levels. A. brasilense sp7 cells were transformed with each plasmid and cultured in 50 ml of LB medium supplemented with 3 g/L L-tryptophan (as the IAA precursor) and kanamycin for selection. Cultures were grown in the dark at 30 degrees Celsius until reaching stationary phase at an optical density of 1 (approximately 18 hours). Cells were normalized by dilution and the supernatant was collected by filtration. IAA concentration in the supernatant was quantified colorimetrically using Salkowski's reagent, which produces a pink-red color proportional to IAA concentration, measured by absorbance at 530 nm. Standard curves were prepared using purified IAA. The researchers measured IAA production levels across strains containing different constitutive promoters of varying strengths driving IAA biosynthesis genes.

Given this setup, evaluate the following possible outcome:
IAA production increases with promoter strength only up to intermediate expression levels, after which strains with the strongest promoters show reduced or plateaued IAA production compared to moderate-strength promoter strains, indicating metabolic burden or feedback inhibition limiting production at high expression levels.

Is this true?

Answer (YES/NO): NO